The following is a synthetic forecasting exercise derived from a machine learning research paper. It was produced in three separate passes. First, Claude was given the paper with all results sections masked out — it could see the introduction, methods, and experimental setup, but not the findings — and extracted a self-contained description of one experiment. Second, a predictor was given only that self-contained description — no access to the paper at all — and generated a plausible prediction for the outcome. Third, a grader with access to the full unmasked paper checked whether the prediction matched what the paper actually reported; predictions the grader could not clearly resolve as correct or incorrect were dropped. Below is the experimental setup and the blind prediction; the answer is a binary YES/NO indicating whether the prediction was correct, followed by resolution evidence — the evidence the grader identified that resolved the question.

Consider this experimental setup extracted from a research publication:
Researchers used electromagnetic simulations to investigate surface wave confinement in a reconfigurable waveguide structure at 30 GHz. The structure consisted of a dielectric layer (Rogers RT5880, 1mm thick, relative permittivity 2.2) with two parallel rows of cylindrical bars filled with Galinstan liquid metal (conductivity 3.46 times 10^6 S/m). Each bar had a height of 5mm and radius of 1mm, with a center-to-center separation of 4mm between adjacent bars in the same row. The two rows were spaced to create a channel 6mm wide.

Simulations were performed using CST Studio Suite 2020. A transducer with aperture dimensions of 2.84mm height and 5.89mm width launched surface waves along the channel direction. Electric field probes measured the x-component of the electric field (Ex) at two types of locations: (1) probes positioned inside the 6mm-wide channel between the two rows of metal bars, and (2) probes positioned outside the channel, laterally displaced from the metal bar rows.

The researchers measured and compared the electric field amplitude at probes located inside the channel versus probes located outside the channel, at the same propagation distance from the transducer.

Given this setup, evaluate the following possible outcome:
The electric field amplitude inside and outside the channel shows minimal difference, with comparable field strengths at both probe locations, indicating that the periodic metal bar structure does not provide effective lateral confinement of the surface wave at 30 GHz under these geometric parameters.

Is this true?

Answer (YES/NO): NO